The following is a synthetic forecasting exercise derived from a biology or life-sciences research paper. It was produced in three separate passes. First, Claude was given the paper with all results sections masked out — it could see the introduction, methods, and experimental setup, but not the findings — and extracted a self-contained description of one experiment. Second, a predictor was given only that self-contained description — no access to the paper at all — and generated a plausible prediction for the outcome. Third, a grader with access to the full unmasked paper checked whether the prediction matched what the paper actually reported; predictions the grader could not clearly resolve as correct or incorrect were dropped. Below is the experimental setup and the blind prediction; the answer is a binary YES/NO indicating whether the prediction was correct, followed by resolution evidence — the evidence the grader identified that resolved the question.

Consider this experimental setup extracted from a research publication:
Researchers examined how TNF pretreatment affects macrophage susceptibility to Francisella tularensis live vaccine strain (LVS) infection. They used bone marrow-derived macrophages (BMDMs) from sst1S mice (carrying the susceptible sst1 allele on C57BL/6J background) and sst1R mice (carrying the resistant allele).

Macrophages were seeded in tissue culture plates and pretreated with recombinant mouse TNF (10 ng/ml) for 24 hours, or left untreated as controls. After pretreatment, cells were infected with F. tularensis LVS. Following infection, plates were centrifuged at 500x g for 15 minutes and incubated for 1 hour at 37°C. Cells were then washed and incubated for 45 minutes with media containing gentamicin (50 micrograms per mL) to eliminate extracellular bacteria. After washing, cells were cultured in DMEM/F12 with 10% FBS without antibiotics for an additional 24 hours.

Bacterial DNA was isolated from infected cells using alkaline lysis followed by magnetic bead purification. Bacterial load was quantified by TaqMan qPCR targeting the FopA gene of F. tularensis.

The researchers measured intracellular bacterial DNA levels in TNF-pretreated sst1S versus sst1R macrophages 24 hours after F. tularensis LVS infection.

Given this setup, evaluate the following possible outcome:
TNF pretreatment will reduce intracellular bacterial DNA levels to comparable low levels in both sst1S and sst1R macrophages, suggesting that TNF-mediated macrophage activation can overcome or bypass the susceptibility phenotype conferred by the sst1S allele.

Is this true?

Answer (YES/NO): NO